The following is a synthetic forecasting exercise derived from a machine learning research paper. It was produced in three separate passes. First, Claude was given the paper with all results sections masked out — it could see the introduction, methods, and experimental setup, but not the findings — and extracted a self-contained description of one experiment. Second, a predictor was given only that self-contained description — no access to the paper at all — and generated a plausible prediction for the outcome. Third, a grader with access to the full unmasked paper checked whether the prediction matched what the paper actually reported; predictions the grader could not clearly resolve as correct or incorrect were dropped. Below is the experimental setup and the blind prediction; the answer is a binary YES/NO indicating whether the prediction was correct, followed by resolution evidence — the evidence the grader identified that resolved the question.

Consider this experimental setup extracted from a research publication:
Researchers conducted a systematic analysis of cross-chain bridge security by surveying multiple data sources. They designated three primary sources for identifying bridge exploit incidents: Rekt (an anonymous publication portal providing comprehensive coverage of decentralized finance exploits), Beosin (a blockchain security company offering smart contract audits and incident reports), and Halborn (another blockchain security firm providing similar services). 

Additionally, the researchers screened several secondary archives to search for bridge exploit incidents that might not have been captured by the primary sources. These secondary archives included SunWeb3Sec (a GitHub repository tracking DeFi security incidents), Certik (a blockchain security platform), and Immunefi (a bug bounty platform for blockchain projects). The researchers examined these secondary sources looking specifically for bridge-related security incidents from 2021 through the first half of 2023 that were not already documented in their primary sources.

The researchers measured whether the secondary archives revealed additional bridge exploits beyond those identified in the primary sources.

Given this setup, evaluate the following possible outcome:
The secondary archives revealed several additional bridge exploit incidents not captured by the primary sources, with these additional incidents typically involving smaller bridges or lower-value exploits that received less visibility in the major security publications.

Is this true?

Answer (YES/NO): NO